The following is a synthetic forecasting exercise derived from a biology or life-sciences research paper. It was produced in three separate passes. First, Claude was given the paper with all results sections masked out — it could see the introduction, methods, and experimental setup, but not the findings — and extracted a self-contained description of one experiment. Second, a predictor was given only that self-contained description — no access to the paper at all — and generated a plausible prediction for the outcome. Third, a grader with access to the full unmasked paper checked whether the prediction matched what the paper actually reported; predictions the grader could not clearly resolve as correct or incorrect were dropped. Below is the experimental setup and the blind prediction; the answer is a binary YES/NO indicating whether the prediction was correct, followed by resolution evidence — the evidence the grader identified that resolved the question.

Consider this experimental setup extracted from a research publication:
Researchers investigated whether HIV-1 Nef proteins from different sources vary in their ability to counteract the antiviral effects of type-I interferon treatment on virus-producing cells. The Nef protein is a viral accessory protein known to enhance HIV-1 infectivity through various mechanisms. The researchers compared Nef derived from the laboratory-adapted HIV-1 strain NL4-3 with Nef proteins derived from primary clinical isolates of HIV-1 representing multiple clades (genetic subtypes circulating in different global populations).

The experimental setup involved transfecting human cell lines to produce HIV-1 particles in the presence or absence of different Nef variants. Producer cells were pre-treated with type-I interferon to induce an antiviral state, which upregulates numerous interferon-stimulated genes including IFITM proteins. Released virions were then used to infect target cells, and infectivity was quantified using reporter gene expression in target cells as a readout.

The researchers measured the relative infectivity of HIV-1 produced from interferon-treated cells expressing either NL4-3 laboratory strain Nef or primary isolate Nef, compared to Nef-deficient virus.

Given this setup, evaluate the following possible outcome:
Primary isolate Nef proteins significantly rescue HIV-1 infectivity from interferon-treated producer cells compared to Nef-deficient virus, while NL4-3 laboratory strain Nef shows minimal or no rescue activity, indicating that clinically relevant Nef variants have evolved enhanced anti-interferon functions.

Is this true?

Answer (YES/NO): YES